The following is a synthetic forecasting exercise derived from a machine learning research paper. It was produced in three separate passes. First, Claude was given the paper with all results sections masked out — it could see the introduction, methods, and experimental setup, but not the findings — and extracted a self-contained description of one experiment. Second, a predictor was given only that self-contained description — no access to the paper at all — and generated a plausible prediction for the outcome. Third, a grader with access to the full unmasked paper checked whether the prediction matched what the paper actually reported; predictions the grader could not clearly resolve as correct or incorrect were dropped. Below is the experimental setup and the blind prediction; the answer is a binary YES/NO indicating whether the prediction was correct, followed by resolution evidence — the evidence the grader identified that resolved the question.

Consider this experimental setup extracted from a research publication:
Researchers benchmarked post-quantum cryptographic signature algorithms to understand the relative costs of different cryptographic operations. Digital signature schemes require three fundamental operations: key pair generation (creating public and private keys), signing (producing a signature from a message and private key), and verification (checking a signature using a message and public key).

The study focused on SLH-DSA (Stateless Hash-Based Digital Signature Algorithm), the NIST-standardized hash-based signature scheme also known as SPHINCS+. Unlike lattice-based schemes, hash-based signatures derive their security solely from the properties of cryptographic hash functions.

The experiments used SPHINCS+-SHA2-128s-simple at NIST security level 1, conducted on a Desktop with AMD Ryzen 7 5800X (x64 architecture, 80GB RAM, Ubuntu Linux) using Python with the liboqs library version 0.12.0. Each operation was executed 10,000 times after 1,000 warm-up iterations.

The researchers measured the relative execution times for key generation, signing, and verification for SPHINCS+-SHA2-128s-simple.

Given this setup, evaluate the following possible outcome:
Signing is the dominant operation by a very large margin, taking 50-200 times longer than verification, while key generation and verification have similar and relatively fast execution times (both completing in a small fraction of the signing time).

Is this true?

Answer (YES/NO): NO